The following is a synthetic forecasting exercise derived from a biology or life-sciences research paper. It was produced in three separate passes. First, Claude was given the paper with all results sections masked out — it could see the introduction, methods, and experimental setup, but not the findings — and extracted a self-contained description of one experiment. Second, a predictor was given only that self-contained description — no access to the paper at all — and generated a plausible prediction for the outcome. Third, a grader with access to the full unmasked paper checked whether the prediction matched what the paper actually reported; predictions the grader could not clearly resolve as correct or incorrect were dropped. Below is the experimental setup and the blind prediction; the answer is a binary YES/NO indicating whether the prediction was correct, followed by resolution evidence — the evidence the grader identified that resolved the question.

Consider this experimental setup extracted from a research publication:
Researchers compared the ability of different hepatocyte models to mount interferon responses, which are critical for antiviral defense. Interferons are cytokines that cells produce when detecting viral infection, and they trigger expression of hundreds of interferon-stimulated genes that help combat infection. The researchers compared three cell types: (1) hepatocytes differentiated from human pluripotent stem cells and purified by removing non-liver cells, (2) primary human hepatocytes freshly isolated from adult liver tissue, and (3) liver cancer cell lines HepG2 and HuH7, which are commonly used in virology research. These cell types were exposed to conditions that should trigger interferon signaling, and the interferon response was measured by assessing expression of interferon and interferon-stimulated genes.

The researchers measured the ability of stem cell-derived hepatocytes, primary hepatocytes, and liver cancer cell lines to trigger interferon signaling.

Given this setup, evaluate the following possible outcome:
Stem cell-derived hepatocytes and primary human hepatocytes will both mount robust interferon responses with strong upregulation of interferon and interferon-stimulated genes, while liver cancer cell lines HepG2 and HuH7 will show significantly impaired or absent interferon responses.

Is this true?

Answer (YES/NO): YES